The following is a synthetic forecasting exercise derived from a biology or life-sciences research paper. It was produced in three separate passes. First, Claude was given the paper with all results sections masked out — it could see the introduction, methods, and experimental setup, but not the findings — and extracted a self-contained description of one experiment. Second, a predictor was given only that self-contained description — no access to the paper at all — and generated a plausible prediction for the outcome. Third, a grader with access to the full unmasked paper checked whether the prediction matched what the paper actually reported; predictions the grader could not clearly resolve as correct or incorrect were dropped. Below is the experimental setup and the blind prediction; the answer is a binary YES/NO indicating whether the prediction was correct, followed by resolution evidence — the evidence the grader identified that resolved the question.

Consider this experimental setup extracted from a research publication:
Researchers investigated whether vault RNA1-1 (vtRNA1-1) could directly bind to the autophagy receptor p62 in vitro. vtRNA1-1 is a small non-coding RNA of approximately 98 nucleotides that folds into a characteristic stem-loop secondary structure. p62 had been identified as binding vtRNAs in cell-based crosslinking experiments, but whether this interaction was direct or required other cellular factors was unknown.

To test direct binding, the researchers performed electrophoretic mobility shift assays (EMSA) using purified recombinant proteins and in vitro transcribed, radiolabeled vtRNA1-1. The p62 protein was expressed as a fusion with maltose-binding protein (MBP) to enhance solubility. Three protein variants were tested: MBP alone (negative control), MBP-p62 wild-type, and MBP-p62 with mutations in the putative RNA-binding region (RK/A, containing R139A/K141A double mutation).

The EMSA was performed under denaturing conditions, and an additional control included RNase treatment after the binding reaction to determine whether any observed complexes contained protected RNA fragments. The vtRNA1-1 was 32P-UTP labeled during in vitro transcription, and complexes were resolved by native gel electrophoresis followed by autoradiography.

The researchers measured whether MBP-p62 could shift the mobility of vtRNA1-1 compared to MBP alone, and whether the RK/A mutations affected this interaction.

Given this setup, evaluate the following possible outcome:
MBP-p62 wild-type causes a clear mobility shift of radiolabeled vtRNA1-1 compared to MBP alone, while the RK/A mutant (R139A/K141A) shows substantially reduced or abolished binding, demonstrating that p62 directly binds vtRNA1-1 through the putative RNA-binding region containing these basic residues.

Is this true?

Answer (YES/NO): YES